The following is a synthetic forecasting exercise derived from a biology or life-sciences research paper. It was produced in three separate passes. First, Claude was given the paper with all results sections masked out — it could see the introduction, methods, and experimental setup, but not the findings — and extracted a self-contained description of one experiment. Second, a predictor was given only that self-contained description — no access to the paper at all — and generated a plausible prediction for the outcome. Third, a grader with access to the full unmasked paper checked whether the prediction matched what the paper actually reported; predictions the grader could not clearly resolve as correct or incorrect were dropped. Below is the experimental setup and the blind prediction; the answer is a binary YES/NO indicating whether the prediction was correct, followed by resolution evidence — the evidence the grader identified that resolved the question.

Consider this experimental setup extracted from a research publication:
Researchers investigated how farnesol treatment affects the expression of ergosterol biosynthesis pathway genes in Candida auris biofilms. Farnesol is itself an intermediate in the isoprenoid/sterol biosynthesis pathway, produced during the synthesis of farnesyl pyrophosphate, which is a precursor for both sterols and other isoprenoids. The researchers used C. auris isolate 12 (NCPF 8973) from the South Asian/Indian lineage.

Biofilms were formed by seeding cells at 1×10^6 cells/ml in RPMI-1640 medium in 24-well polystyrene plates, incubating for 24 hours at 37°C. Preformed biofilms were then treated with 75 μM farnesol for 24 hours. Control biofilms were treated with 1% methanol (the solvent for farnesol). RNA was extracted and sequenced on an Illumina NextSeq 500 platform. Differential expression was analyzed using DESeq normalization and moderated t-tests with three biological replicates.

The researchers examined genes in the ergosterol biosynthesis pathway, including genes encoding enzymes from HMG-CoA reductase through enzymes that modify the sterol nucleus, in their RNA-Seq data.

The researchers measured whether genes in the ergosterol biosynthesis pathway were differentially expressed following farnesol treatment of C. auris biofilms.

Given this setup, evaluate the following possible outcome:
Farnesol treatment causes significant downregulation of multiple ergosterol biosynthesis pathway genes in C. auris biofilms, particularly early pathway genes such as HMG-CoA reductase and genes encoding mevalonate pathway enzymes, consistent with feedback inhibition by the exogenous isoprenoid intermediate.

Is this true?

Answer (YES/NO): NO